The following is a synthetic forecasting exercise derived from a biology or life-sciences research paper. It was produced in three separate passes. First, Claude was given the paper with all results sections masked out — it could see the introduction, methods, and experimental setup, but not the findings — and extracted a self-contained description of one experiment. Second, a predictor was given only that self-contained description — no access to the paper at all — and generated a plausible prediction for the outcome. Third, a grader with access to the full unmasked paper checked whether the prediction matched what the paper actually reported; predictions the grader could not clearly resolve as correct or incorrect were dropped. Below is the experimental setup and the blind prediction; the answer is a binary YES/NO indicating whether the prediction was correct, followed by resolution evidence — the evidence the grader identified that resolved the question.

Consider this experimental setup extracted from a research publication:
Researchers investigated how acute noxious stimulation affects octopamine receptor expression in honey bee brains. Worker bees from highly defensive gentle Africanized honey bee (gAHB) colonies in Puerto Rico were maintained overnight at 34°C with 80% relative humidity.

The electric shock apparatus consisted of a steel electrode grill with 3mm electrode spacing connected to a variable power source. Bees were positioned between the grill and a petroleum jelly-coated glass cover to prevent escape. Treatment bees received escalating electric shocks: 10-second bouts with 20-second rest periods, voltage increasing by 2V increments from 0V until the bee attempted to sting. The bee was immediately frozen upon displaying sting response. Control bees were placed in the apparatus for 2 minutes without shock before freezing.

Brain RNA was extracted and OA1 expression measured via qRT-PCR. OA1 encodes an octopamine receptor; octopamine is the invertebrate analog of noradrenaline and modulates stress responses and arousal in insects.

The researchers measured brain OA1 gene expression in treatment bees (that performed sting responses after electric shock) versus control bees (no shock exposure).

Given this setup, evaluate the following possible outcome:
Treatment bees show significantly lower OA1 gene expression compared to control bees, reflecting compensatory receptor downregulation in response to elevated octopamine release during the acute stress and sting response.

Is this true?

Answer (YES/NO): NO